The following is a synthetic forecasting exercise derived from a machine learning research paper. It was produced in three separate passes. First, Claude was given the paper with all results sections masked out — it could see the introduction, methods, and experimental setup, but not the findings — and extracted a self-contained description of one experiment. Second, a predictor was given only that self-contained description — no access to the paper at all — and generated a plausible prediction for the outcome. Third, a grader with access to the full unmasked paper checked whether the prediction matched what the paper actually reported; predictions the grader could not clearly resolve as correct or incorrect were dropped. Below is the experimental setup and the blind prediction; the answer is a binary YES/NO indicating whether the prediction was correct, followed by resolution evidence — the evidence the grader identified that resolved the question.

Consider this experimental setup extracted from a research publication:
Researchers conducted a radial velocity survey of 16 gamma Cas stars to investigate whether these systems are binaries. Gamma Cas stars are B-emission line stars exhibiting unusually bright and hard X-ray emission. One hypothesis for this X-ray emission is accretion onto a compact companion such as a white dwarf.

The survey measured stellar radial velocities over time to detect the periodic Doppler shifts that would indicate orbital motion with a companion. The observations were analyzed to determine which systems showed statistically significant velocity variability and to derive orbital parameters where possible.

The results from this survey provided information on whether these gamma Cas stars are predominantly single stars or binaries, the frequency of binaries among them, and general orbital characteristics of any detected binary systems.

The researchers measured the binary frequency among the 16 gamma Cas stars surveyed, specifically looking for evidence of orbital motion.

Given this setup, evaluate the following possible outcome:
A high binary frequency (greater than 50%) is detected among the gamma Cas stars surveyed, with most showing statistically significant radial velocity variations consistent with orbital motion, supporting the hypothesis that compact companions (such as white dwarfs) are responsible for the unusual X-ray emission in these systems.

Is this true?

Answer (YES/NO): YES